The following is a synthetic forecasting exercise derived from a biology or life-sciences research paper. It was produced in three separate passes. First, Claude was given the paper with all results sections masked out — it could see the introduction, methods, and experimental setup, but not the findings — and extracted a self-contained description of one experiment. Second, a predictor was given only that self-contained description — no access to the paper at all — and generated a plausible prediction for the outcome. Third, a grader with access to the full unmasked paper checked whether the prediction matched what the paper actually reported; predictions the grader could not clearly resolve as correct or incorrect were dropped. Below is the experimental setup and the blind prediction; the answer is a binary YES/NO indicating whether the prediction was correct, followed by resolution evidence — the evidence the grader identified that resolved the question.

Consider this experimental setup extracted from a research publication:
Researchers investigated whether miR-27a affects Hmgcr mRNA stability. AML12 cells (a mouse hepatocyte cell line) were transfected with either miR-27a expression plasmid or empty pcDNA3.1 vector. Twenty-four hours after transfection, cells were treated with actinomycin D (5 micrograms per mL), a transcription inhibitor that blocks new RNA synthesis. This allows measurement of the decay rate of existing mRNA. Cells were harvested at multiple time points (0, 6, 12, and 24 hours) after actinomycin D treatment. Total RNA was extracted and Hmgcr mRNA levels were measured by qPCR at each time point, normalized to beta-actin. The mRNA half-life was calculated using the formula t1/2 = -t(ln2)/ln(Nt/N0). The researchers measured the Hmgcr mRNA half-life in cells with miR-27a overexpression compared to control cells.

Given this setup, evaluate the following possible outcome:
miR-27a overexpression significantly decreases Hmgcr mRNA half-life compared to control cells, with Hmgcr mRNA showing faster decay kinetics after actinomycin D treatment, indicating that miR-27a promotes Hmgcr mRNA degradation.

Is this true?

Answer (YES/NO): NO